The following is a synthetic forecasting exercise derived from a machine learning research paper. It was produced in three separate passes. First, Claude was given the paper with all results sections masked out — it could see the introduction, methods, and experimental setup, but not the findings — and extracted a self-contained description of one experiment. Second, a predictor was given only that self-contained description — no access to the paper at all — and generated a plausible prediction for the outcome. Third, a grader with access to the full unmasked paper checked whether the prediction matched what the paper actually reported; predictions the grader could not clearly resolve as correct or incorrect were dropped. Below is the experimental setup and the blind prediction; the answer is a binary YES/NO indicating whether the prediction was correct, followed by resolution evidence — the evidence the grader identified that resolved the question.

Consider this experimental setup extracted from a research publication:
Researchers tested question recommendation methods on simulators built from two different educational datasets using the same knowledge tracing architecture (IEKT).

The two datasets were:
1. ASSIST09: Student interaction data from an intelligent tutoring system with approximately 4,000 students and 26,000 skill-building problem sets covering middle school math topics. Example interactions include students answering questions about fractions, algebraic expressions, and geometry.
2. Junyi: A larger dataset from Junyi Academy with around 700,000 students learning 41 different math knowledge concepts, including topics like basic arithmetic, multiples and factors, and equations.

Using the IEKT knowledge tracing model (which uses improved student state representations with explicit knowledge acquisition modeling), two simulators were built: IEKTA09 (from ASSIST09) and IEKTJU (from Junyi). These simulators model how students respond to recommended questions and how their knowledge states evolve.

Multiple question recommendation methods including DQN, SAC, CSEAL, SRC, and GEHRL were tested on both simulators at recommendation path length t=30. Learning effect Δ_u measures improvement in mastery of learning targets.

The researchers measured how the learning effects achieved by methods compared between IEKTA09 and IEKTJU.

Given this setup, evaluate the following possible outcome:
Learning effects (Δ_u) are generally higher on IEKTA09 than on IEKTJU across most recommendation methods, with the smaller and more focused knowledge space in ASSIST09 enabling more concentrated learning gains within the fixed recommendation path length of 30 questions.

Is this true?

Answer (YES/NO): YES